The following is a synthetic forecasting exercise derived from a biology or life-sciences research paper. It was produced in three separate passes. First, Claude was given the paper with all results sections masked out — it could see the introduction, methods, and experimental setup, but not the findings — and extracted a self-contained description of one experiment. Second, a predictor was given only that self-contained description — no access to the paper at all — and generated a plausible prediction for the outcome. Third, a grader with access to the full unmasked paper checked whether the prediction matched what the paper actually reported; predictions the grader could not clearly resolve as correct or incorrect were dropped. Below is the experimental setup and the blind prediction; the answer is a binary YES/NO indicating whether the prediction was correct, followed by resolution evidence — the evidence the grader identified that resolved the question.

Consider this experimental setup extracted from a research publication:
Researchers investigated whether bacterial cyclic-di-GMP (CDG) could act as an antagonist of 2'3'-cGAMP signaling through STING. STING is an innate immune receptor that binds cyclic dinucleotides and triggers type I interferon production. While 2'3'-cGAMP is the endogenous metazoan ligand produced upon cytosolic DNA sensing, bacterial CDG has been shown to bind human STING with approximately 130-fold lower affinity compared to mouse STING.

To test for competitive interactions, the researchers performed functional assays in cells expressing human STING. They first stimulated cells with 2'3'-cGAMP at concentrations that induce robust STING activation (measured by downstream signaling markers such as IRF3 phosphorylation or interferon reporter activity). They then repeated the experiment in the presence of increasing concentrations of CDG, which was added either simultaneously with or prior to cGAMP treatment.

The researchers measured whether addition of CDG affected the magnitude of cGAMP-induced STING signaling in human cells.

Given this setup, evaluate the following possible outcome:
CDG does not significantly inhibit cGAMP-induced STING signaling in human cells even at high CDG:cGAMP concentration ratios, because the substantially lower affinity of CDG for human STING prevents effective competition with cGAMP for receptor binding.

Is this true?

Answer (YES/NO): NO